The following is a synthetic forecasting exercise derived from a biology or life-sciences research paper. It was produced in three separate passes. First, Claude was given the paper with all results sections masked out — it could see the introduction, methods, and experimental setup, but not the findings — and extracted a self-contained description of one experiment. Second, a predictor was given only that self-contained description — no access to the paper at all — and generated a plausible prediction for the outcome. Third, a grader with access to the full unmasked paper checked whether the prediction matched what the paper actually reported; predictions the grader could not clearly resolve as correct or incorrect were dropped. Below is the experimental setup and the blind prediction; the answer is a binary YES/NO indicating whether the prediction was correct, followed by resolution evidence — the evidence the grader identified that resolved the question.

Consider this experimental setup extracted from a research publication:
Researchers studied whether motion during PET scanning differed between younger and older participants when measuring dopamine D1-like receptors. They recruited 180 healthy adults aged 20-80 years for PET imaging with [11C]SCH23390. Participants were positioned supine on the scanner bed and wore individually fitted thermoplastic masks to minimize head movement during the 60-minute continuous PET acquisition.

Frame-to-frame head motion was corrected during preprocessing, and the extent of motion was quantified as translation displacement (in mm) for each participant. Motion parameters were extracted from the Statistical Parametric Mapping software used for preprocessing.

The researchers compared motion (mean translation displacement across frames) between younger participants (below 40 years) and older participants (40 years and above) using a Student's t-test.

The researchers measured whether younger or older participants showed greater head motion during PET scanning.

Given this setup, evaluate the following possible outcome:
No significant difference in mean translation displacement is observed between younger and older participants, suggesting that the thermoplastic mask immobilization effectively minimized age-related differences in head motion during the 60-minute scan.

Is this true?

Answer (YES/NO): NO